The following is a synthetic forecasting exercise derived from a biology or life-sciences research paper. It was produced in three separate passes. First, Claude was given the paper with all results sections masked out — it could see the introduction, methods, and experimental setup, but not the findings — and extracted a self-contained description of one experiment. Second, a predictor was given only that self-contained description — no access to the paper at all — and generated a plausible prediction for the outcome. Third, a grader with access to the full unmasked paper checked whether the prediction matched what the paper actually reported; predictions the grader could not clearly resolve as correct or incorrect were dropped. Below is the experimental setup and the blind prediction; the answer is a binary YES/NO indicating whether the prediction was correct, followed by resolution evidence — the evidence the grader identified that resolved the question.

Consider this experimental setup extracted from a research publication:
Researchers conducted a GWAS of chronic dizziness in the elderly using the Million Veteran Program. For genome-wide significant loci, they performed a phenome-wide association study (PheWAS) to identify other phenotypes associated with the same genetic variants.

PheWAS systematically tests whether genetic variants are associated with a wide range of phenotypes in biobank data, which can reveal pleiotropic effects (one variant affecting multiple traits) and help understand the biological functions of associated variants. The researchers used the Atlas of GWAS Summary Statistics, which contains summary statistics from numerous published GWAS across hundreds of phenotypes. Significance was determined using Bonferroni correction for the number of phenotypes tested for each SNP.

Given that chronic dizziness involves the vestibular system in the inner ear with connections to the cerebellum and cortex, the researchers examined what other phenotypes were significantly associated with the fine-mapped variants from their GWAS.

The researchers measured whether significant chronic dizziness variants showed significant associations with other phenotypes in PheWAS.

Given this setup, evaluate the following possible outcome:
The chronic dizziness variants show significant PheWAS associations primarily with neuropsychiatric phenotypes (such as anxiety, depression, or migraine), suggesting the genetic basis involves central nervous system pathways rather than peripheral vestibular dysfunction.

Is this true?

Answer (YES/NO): NO